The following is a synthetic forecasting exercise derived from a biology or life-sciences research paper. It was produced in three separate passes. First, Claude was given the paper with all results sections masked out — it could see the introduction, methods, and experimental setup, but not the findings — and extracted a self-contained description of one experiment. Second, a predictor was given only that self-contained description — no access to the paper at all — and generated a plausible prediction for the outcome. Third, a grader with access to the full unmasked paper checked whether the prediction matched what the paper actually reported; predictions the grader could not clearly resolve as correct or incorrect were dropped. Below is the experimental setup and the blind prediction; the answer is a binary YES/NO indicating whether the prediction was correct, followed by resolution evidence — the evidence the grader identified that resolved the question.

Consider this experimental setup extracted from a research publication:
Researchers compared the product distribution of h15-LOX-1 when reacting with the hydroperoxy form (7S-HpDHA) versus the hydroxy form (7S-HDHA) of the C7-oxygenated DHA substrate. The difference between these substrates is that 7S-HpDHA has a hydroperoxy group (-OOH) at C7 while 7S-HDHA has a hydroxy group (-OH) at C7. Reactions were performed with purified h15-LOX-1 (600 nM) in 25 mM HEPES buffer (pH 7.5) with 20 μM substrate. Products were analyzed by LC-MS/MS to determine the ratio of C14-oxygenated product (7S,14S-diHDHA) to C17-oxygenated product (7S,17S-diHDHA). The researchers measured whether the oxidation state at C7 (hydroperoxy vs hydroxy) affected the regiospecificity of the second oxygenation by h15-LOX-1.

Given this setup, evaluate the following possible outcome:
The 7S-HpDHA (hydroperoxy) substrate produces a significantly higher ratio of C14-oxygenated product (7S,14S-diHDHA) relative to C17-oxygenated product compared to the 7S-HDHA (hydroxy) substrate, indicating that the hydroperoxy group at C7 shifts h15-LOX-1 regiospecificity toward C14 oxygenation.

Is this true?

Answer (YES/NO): NO